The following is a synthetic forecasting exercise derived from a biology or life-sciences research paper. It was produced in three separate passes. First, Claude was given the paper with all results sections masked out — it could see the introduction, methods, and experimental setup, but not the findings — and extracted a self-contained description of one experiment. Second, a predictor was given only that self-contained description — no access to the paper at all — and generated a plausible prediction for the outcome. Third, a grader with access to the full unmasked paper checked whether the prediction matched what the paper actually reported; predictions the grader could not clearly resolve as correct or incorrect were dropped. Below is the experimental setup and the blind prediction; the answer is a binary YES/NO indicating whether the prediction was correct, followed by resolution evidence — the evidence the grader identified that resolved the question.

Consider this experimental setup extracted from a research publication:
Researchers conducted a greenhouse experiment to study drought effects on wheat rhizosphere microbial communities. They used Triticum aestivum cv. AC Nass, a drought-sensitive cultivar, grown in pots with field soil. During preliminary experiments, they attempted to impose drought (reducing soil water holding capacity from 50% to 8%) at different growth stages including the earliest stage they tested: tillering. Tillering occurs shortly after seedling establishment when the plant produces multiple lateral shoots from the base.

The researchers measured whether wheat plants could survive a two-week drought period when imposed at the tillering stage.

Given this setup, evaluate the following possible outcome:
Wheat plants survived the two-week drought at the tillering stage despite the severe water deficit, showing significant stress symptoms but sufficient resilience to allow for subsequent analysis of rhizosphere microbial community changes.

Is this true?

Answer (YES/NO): NO